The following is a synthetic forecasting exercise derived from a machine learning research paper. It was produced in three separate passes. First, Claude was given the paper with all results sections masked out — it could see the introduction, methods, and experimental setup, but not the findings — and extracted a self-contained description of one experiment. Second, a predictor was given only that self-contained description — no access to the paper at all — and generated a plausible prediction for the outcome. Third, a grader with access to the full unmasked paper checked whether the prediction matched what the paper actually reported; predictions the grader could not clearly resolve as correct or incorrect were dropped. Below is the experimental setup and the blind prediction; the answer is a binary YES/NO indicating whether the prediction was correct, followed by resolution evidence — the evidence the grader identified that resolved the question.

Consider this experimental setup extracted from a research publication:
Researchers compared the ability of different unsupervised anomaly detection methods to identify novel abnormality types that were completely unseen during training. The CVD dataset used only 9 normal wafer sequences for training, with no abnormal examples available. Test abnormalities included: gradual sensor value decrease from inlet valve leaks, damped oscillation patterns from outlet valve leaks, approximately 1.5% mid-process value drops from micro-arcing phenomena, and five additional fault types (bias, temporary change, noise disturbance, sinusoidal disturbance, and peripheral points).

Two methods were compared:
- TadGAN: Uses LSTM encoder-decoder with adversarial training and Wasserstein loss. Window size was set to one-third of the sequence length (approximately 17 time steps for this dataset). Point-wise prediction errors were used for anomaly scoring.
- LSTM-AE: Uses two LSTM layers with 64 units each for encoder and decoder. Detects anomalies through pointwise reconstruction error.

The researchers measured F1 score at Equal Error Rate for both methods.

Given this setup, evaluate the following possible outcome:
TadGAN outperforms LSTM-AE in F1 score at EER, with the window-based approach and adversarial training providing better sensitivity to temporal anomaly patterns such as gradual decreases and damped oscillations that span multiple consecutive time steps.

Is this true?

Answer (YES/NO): YES